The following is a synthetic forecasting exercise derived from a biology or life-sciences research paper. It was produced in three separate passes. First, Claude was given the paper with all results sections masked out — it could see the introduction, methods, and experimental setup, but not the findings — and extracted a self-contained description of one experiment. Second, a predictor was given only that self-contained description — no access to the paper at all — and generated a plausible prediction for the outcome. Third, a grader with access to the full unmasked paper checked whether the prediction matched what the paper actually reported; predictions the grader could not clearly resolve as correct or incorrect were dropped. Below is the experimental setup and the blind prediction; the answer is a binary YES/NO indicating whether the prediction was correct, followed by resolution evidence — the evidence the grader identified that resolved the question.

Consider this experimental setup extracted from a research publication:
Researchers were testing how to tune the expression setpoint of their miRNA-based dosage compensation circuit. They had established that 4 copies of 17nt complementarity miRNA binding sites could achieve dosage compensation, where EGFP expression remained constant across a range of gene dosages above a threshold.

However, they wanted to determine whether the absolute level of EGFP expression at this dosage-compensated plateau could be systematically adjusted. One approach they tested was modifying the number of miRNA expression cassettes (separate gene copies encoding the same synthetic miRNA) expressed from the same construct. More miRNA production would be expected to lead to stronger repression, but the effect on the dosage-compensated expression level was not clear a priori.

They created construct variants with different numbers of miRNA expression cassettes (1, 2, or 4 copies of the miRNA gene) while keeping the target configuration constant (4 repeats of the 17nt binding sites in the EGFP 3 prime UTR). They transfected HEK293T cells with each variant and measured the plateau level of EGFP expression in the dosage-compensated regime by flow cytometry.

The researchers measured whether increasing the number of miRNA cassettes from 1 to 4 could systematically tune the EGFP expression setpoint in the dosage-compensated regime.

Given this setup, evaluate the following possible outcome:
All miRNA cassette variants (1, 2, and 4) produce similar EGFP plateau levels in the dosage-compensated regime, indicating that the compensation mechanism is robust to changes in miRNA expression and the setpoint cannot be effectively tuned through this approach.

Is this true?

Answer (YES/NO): NO